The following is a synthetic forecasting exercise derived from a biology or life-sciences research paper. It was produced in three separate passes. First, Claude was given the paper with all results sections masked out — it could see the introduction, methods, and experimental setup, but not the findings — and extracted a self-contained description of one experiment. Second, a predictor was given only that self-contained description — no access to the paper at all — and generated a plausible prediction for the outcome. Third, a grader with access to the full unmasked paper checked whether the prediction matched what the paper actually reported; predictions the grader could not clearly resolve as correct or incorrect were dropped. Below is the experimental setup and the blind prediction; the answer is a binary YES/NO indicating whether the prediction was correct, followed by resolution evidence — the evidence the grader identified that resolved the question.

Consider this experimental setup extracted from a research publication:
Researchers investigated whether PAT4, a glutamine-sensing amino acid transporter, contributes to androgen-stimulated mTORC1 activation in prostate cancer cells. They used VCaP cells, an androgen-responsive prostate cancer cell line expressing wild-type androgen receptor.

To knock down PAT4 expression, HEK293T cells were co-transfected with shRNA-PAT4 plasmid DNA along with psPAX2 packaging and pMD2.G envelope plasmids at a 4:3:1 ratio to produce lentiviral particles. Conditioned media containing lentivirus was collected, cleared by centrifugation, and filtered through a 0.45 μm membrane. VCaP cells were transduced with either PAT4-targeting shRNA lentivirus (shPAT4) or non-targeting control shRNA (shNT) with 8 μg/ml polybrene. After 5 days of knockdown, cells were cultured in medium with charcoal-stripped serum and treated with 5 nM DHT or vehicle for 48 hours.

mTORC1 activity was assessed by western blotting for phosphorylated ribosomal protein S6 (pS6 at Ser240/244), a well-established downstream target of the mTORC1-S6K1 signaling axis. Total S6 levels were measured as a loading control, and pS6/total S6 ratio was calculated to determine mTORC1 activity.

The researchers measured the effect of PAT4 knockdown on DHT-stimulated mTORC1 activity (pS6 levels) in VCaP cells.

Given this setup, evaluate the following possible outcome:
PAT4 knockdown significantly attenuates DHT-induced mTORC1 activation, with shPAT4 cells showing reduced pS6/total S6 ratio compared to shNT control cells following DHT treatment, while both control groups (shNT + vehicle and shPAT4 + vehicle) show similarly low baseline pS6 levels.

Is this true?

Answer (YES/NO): NO